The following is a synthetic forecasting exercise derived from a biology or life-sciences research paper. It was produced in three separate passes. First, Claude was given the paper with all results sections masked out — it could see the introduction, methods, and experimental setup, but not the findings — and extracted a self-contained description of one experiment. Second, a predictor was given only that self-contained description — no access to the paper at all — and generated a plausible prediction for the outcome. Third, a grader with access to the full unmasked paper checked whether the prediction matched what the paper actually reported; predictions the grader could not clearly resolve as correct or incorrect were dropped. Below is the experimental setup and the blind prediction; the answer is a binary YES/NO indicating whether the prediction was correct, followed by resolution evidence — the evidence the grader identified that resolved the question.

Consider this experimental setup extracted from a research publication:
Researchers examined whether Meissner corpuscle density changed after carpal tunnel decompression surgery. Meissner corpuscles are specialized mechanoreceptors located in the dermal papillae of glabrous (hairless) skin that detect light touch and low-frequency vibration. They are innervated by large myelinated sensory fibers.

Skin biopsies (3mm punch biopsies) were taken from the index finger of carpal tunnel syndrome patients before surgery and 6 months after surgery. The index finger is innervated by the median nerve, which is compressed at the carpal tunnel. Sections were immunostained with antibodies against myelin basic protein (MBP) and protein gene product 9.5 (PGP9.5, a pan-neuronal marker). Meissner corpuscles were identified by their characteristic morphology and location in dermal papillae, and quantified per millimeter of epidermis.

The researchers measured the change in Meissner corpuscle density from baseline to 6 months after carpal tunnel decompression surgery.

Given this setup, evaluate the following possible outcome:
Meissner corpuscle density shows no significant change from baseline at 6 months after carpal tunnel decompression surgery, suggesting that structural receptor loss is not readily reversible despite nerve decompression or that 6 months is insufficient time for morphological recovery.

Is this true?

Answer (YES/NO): YES